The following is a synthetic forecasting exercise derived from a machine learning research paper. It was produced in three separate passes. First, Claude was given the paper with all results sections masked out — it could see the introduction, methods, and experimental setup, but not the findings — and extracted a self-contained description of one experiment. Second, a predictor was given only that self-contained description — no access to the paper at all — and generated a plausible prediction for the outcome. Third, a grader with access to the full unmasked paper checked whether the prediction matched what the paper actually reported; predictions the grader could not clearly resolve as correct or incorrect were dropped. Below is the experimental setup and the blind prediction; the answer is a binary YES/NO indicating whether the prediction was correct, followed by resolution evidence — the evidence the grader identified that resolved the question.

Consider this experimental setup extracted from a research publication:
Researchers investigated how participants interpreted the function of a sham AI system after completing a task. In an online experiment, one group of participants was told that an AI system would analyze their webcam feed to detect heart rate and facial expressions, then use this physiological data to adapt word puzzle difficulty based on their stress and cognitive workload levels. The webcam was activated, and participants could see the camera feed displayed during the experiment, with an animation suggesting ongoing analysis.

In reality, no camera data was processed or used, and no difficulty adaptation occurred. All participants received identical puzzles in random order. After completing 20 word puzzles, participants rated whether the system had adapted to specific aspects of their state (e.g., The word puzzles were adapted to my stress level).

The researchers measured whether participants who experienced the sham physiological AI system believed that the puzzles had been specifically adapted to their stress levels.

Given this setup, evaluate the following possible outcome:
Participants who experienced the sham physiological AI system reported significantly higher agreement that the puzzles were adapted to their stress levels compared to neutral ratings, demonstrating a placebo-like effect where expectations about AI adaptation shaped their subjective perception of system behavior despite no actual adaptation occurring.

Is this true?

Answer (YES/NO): NO